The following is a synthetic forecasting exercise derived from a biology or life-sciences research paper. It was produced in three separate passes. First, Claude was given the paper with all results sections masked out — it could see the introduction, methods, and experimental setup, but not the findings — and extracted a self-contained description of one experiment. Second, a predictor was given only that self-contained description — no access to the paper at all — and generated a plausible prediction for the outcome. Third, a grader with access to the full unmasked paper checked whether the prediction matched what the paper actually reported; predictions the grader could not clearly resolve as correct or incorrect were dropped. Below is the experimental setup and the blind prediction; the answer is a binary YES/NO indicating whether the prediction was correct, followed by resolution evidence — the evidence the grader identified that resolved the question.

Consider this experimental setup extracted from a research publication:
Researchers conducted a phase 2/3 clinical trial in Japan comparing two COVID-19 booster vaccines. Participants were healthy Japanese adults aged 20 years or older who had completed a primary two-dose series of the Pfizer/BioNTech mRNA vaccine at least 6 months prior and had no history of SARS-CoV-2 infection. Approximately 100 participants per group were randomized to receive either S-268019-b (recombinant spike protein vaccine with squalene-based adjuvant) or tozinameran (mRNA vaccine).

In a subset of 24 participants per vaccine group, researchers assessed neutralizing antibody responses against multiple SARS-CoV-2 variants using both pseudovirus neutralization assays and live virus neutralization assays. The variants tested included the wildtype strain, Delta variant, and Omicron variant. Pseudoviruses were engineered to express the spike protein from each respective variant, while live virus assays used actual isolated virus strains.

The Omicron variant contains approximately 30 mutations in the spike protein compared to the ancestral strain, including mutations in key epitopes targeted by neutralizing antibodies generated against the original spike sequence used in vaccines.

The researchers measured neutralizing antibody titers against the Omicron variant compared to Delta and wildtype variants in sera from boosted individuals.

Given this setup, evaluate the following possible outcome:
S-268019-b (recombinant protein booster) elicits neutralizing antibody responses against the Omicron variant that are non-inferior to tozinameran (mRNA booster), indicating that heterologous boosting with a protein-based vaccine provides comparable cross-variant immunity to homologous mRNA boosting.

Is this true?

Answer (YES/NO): YES